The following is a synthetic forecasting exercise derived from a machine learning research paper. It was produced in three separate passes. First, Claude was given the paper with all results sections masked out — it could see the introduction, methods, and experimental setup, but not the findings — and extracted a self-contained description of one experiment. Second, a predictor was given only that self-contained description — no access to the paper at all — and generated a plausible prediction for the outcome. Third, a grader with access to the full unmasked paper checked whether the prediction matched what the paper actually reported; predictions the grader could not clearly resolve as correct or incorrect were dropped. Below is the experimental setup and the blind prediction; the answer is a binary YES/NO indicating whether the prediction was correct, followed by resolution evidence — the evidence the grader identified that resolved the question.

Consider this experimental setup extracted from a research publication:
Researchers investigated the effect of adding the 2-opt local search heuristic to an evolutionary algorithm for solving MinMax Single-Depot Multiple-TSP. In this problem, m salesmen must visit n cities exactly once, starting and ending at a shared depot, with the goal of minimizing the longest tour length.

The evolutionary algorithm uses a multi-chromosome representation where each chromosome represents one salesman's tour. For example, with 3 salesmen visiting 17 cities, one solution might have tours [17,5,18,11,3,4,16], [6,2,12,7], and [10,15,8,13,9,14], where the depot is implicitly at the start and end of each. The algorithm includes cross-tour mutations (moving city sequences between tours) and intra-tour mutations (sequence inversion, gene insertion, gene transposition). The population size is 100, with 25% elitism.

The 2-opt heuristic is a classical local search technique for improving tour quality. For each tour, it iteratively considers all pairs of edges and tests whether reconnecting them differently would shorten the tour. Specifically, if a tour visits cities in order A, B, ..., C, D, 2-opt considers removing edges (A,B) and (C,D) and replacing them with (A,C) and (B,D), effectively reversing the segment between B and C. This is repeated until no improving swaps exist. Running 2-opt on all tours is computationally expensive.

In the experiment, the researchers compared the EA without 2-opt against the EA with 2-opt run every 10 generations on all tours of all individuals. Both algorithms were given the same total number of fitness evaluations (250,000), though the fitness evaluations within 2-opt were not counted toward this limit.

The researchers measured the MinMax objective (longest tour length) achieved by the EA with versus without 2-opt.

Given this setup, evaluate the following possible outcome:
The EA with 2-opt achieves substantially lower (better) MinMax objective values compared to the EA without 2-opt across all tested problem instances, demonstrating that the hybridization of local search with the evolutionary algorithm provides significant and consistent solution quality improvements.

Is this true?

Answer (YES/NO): YES